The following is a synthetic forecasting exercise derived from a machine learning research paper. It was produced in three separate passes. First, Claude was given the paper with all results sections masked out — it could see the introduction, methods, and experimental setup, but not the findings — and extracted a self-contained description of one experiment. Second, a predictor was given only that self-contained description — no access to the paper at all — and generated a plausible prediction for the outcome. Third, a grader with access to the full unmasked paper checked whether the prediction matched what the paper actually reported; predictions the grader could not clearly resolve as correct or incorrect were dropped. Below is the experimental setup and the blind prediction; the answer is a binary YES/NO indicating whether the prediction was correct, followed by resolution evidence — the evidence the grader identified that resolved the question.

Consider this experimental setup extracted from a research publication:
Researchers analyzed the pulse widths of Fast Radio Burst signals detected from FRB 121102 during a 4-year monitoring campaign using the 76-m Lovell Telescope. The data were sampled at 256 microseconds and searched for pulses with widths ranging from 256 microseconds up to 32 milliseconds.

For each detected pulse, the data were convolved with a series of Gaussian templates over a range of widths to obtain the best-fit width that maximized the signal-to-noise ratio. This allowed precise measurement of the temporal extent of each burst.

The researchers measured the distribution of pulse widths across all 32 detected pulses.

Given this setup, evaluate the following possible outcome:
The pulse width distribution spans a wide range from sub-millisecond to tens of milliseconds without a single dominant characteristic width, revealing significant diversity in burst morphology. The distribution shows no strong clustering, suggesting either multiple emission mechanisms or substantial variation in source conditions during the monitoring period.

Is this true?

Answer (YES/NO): NO